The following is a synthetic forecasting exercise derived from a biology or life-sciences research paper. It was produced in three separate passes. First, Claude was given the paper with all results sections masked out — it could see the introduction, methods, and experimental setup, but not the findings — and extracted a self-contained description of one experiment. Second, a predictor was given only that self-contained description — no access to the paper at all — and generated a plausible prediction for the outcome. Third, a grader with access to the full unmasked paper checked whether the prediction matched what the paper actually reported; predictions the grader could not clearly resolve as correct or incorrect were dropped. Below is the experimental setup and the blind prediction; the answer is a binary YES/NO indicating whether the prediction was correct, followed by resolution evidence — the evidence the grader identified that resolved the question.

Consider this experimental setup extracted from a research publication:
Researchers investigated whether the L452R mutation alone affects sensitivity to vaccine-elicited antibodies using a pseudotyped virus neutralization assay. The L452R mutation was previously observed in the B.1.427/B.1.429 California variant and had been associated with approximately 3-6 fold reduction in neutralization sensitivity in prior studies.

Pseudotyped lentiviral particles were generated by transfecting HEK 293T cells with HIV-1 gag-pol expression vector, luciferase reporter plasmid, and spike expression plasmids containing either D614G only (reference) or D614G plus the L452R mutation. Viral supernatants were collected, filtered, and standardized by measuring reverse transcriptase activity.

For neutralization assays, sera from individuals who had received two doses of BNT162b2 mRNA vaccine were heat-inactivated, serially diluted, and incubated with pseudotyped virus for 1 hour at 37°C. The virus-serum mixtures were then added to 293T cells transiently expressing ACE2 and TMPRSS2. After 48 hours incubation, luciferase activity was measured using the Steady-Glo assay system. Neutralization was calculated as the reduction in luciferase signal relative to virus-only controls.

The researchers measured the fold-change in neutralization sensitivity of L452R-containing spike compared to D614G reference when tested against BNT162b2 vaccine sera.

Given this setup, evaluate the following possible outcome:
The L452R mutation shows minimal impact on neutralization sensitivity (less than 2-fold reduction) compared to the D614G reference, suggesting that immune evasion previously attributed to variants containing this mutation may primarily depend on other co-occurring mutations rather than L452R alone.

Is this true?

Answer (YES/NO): NO